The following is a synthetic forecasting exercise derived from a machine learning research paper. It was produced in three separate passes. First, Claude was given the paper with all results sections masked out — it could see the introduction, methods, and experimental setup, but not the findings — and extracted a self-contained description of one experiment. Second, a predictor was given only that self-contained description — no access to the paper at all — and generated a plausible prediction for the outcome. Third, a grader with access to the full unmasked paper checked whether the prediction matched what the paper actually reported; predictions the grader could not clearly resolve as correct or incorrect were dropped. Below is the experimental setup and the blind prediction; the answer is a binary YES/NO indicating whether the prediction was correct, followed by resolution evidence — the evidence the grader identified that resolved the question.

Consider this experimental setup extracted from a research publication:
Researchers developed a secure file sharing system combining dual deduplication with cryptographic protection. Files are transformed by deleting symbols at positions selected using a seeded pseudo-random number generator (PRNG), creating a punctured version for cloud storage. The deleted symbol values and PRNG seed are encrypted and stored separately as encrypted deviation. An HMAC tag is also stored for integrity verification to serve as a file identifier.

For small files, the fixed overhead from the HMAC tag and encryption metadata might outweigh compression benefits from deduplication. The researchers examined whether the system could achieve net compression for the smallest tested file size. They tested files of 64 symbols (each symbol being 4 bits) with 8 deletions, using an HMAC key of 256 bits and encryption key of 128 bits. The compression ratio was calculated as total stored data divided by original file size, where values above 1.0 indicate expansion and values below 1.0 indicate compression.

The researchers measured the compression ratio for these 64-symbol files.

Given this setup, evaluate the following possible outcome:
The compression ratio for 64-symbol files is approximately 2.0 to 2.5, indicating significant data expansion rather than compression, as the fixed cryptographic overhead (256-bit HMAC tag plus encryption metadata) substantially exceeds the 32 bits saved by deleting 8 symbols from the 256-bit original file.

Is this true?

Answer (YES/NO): NO